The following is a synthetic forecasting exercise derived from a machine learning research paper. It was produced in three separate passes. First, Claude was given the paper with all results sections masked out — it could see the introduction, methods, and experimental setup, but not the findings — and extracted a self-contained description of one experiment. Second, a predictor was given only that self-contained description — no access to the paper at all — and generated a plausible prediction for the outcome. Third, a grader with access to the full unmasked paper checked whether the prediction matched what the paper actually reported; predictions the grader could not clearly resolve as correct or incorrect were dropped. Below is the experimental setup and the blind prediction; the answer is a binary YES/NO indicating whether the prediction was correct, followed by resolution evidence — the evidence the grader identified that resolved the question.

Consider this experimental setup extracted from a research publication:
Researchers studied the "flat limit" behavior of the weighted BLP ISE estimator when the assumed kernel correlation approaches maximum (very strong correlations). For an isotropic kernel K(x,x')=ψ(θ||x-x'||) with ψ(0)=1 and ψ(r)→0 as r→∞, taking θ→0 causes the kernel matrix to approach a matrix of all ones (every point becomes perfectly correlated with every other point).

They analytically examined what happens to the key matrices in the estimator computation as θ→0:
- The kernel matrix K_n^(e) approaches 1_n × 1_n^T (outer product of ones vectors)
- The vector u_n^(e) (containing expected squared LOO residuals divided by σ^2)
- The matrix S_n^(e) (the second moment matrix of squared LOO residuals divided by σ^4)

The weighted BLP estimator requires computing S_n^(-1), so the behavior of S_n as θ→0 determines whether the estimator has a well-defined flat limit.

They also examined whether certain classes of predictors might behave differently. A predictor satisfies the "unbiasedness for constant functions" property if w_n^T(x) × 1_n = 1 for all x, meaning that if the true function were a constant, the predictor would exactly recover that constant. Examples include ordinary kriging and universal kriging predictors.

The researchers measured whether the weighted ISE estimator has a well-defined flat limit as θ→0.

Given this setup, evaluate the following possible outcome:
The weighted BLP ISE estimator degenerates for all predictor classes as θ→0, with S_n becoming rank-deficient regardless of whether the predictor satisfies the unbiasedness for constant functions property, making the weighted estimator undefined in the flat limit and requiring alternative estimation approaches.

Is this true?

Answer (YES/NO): NO